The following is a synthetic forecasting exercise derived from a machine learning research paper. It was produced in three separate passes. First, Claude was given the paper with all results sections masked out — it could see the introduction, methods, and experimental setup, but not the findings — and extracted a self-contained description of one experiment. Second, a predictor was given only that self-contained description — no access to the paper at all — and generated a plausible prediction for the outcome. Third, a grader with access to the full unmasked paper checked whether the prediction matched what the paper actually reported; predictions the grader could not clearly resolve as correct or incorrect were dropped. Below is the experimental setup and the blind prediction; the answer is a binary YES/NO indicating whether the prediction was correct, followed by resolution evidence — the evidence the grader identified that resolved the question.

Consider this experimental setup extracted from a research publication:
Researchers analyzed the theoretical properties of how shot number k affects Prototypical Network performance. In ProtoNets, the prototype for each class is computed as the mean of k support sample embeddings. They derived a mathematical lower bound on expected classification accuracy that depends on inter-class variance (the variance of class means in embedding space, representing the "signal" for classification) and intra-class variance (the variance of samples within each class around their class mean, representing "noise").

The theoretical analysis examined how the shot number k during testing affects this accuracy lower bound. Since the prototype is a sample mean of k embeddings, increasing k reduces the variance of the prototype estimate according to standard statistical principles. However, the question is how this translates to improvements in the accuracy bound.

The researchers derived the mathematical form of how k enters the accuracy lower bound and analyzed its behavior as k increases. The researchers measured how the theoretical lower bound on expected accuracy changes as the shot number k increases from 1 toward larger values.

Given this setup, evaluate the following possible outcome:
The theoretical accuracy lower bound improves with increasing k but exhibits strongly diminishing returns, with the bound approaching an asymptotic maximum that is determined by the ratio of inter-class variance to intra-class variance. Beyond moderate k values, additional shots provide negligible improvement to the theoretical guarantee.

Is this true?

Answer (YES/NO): YES